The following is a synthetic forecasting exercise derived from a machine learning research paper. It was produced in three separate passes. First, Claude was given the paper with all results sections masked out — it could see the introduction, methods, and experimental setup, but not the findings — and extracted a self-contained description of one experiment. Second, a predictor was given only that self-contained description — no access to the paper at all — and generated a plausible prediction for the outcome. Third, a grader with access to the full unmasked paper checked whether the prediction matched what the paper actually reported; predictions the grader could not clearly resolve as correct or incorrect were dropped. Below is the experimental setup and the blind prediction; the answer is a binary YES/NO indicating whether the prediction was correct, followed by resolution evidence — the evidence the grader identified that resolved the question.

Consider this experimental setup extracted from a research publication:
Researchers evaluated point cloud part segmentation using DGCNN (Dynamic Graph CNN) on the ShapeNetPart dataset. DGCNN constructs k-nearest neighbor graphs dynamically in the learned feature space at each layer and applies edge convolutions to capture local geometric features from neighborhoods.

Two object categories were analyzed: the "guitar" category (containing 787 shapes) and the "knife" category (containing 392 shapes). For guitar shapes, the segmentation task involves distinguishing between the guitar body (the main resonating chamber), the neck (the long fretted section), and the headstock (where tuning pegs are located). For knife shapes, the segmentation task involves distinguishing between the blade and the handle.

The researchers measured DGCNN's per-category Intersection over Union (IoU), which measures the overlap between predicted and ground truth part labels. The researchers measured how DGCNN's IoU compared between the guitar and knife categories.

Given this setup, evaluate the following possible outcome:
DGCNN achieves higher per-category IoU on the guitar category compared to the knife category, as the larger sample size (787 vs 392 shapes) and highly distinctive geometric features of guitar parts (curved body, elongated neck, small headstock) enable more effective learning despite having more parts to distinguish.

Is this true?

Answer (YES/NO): YES